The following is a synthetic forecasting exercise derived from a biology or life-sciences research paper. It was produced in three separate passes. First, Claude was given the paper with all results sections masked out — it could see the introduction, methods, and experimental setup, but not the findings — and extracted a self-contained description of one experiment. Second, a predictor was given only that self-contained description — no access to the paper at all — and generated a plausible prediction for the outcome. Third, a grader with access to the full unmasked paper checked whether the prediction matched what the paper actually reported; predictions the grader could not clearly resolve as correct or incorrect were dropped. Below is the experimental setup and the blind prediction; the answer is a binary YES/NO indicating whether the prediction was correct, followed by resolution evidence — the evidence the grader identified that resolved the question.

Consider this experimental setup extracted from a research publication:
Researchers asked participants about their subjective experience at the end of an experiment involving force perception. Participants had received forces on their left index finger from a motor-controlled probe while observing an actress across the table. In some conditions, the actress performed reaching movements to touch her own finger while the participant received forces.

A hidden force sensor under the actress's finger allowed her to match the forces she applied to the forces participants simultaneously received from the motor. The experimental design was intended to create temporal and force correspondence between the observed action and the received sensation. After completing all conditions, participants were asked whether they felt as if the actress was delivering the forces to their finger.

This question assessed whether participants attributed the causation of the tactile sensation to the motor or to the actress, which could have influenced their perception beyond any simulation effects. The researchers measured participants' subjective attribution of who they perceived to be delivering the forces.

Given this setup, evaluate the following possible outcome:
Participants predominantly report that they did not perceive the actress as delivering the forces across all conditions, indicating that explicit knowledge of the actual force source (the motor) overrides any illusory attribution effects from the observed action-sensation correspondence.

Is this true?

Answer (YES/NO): YES